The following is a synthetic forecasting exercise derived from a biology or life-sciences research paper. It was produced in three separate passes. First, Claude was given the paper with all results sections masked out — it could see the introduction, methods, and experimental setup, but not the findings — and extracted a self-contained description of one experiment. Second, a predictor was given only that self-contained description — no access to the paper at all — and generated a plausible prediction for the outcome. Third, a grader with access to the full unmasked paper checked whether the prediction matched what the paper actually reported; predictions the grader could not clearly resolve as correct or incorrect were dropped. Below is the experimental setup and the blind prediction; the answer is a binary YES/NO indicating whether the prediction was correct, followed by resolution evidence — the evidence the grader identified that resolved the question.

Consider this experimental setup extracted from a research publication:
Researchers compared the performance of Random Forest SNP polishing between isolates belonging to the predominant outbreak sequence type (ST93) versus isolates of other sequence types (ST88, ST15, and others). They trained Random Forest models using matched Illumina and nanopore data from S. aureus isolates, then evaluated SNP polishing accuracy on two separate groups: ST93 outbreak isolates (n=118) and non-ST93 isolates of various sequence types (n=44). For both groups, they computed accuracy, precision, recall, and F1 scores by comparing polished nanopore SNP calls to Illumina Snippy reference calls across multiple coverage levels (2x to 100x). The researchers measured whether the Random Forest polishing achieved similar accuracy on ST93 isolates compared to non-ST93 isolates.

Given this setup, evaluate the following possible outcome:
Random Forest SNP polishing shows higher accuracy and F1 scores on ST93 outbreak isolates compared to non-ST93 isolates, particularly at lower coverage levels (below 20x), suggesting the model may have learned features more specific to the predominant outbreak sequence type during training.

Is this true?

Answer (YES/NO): NO